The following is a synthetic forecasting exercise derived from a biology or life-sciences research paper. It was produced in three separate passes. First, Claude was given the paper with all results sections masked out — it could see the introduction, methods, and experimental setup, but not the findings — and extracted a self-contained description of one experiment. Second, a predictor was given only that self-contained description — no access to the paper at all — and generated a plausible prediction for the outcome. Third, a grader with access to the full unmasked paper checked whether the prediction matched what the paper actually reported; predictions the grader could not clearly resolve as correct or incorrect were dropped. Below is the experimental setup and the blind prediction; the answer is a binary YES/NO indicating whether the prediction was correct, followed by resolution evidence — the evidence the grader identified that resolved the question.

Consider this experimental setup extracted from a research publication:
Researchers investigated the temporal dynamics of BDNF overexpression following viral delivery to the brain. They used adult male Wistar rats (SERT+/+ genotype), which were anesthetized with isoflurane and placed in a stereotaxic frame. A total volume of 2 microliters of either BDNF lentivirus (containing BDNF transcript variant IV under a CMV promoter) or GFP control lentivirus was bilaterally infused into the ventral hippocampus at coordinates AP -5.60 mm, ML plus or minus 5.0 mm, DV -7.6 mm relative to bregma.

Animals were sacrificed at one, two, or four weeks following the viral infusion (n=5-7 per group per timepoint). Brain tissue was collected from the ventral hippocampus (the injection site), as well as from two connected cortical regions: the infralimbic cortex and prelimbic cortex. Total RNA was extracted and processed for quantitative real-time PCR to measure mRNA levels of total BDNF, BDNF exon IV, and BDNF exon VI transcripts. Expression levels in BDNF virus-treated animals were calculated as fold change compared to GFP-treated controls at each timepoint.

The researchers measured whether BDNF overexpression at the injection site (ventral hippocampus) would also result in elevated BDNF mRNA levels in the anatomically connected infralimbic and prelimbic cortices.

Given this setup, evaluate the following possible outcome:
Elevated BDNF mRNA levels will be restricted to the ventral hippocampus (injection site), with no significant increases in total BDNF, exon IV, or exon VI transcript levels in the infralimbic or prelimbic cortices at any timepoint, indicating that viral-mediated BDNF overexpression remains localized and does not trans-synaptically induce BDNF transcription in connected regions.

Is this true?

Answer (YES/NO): YES